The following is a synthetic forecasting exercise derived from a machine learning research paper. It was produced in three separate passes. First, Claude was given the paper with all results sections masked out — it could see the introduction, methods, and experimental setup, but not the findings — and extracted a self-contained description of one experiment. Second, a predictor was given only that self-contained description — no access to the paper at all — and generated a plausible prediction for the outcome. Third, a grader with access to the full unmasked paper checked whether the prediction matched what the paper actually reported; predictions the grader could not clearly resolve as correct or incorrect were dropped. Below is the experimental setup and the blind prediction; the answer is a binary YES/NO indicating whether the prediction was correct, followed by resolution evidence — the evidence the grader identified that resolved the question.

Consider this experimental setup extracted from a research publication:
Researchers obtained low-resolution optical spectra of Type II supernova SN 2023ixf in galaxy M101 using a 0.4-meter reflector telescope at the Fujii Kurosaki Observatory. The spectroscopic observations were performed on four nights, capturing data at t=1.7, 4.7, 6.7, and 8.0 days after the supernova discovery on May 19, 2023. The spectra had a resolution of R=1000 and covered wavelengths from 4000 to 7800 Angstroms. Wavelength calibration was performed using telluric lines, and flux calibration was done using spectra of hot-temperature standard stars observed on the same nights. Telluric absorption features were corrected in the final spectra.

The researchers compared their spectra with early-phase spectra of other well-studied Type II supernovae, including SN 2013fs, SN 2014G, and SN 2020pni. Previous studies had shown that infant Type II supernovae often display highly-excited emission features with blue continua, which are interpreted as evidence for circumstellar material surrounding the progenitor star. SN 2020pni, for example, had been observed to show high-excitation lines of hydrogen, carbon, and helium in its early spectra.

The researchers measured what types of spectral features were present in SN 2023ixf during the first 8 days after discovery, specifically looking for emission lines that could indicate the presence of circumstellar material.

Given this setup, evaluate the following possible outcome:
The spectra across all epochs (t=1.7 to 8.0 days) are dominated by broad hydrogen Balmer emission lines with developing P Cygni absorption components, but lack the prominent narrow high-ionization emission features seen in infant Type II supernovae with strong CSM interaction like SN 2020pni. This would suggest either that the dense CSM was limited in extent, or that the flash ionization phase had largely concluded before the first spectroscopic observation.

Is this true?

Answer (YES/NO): NO